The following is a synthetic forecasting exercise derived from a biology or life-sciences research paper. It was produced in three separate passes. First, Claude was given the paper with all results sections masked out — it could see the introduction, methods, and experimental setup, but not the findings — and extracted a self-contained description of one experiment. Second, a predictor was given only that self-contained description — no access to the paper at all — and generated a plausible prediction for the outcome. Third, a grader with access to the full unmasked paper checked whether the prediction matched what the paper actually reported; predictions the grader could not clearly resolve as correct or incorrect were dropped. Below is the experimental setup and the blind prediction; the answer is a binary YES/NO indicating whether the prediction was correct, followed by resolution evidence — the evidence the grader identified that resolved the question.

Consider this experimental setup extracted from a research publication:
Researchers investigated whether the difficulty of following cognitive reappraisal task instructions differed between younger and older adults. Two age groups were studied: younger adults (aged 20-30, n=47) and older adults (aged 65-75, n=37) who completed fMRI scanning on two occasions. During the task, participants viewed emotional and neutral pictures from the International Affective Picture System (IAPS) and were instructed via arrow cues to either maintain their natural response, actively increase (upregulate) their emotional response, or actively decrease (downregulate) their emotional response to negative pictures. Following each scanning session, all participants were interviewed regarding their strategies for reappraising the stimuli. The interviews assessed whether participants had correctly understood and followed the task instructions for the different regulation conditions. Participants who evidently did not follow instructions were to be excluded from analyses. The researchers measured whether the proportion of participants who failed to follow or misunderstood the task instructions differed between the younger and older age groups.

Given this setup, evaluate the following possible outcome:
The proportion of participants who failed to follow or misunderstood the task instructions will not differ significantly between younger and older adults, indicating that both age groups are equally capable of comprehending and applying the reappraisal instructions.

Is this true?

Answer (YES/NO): NO